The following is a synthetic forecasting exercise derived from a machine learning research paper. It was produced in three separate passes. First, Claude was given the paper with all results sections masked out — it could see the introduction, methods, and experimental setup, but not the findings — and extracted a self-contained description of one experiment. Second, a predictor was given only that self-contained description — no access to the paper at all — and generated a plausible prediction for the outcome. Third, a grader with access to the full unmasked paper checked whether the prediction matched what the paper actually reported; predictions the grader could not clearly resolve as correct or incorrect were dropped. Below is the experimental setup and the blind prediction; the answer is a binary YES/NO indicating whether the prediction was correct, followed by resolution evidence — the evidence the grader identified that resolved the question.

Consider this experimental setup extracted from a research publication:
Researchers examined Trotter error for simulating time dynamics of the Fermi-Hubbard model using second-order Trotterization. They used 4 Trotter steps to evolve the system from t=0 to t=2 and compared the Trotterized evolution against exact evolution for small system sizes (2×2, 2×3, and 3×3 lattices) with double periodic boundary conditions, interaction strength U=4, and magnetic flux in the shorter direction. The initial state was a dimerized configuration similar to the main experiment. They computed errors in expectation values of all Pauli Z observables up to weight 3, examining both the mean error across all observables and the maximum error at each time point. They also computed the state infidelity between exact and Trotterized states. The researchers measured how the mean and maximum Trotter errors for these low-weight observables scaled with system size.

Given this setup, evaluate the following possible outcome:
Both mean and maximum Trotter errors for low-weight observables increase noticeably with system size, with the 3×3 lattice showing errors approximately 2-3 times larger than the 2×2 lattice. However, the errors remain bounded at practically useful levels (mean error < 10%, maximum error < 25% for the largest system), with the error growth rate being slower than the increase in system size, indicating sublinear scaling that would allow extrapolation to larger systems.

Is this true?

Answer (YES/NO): NO